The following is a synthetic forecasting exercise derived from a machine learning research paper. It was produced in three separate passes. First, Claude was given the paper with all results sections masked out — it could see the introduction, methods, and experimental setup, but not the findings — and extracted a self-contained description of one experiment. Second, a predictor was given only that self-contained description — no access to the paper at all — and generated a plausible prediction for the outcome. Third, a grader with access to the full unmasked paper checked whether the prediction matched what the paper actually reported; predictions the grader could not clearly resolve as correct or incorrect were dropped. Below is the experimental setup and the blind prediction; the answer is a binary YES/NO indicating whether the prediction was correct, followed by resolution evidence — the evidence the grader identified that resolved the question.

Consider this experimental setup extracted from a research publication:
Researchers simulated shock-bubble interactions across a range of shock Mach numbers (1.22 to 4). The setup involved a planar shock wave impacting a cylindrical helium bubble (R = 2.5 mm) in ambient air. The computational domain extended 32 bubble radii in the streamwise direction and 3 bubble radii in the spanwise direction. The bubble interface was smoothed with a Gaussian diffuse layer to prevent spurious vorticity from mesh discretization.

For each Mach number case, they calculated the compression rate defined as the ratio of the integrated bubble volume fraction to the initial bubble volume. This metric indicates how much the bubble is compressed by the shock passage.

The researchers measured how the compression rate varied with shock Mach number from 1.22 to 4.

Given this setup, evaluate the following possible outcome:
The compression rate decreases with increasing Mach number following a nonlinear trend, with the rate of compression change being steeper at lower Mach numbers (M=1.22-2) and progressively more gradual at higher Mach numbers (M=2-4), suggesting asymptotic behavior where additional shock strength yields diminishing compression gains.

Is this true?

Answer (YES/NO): YES